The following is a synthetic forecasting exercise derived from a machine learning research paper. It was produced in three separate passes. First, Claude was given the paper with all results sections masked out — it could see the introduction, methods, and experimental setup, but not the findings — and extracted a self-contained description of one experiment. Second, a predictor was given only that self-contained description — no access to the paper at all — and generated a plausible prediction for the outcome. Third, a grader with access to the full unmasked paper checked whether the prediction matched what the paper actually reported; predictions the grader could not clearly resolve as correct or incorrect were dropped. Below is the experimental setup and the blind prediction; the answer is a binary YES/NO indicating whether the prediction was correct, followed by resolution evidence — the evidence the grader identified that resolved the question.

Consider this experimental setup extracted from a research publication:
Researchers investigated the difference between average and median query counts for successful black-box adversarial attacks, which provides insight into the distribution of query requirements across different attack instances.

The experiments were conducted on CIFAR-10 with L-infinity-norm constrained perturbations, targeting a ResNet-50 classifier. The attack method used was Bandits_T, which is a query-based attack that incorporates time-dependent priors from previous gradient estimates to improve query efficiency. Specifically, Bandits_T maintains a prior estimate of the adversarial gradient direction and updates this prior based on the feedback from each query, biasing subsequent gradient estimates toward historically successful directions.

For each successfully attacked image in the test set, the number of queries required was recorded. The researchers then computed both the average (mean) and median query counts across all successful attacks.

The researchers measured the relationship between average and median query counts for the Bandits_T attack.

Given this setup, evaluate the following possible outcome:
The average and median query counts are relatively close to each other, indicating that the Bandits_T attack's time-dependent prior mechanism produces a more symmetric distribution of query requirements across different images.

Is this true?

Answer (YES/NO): NO